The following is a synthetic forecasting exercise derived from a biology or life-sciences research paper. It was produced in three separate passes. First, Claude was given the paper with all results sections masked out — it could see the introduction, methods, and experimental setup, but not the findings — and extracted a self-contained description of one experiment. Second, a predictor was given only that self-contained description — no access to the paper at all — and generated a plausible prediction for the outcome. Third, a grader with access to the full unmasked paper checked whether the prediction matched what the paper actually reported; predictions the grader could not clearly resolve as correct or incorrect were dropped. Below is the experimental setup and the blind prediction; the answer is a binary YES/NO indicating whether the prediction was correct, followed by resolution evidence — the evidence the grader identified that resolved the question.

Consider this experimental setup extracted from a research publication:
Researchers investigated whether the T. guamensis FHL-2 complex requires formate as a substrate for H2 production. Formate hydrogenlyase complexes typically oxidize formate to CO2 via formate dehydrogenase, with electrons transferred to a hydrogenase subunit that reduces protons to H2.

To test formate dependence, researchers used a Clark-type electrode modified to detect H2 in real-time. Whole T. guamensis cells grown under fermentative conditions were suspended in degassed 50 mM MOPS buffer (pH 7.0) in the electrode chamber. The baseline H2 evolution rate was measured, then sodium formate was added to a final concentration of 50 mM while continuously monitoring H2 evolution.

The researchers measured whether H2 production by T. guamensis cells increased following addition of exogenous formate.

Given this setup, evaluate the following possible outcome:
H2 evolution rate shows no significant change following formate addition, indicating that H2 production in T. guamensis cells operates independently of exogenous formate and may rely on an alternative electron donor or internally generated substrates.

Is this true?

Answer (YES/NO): NO